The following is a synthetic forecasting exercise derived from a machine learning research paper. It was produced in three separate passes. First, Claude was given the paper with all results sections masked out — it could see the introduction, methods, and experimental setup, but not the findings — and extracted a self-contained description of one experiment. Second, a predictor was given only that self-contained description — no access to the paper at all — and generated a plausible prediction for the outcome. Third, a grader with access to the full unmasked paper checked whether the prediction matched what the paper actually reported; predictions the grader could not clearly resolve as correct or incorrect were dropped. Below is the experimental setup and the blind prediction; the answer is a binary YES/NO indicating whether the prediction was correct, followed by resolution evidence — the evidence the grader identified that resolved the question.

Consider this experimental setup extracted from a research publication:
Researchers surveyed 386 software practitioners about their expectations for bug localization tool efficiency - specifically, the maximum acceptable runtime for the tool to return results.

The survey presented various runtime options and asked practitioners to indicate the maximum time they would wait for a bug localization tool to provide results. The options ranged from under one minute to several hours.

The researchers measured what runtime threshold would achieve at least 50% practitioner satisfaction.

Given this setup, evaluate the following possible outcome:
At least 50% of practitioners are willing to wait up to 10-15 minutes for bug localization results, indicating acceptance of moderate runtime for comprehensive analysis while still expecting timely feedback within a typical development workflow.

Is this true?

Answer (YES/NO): NO